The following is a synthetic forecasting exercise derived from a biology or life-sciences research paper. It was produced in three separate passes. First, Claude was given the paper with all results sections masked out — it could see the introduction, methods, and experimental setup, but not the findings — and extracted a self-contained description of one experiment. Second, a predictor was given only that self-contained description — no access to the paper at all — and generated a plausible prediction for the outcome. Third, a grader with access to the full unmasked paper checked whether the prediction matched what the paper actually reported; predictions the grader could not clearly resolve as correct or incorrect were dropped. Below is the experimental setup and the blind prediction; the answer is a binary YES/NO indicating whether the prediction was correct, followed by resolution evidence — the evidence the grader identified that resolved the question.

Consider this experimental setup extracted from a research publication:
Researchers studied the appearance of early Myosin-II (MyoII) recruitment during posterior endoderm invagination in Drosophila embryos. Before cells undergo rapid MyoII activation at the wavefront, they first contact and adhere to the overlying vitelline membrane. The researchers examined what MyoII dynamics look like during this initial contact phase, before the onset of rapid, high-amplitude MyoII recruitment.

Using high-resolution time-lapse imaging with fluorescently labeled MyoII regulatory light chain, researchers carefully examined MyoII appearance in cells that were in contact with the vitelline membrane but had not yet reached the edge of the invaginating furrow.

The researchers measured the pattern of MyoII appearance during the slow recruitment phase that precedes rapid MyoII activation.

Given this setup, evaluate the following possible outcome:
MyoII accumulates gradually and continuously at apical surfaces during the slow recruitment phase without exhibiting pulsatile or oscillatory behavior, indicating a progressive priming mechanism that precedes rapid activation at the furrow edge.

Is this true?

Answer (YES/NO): NO